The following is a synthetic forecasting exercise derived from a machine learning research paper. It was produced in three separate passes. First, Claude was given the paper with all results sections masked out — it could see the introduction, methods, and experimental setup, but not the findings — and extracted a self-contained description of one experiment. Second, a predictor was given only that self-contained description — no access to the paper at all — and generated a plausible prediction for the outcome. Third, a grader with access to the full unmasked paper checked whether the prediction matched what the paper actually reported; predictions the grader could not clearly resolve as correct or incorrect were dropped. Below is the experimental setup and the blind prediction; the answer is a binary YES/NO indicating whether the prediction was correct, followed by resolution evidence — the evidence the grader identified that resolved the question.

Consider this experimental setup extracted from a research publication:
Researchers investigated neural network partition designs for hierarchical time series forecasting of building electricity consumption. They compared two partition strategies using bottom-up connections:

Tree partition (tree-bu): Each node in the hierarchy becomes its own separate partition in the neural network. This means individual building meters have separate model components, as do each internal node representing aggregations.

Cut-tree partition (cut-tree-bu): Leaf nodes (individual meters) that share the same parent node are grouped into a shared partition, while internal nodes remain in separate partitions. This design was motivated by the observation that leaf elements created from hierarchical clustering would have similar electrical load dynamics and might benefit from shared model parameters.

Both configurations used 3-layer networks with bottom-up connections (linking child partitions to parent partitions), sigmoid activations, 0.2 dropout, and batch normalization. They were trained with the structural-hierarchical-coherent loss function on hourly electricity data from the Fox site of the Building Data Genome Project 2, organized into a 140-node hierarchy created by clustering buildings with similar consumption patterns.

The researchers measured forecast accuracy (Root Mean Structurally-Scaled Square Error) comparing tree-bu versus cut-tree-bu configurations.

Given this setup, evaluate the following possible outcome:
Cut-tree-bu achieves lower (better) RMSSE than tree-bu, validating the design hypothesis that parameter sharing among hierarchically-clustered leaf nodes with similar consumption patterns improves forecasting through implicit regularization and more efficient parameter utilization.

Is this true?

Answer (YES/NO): NO